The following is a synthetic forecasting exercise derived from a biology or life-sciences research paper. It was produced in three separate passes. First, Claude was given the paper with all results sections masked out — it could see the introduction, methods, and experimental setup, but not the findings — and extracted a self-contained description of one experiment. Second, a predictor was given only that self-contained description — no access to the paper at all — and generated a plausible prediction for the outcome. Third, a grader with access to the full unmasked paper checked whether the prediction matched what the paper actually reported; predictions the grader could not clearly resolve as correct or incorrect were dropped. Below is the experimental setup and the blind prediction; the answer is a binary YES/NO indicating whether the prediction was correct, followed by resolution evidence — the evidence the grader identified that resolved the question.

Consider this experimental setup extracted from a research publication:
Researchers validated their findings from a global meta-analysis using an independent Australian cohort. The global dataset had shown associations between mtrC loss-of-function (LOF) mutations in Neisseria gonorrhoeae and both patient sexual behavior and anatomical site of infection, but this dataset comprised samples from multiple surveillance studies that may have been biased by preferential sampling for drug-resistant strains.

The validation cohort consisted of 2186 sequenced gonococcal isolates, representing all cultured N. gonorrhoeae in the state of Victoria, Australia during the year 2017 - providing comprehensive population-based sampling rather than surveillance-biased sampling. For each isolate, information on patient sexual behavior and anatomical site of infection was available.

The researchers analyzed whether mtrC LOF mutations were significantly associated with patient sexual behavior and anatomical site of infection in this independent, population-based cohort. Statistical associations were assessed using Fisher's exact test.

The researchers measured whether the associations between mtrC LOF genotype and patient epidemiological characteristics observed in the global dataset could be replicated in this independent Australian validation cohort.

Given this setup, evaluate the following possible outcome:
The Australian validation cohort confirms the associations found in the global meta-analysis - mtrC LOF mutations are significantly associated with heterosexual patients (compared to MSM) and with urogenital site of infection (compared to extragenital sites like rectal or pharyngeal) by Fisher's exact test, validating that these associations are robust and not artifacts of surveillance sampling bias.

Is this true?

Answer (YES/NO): NO